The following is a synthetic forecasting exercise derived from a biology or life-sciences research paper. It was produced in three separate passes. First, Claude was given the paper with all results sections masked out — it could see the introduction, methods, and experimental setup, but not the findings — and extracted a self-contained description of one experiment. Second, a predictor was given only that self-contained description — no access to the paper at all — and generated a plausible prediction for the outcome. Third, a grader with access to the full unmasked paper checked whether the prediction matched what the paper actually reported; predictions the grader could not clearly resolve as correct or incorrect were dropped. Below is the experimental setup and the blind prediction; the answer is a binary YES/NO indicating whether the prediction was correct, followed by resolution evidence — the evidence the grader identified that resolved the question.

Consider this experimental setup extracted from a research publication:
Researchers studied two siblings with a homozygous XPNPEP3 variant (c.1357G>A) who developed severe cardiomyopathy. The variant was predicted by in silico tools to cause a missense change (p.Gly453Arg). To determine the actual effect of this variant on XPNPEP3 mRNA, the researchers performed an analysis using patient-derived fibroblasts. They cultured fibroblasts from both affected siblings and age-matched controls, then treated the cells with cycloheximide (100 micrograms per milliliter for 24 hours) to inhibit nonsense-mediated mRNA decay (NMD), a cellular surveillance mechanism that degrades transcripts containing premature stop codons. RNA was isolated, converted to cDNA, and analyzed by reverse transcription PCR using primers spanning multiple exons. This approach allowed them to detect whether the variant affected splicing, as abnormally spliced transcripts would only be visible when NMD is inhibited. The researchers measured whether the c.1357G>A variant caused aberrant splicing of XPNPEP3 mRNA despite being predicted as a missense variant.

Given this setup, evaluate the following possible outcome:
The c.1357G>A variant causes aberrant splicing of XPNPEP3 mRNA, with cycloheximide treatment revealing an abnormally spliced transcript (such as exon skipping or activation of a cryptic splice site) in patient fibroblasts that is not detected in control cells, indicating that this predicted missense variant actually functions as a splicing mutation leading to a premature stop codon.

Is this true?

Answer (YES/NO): YES